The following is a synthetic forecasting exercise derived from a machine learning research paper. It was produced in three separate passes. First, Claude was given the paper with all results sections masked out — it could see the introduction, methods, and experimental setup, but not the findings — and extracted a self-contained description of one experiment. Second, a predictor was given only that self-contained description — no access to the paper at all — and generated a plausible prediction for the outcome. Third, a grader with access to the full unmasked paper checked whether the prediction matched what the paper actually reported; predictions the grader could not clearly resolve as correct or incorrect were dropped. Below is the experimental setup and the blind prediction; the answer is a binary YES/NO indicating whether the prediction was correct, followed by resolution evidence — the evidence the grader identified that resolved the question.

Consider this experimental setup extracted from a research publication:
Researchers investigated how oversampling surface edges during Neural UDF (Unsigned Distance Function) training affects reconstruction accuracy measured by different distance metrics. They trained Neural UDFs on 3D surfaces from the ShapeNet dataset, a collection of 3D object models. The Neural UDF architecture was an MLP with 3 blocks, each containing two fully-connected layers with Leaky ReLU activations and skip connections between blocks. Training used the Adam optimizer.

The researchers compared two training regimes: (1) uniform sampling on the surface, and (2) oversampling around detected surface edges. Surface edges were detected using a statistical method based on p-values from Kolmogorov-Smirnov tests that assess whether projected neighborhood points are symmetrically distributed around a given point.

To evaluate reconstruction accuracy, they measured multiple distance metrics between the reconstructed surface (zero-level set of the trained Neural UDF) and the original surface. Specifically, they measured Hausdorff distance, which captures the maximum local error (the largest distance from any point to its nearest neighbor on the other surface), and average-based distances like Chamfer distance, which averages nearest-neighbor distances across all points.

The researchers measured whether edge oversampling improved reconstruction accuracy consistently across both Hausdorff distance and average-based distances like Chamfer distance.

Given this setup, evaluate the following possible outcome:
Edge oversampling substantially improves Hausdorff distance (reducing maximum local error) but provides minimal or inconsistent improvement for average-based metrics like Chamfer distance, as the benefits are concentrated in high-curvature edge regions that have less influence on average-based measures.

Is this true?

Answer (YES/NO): YES